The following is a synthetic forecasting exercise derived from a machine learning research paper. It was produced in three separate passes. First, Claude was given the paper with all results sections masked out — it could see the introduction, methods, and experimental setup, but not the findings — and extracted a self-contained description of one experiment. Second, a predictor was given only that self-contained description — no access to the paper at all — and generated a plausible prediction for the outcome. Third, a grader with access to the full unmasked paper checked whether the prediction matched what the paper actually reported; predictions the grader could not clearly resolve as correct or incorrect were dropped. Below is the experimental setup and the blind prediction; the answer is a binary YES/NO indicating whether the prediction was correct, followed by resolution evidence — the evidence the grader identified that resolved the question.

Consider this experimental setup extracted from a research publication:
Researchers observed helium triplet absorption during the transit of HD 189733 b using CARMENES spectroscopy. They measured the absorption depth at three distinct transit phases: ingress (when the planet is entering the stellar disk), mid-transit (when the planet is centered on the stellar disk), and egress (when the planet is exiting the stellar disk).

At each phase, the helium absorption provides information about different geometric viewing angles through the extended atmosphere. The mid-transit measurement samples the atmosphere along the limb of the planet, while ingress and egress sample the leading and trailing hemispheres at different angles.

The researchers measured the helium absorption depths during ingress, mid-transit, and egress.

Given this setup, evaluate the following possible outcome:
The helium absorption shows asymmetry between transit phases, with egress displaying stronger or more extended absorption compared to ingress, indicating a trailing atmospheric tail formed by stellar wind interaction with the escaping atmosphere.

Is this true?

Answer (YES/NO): YES